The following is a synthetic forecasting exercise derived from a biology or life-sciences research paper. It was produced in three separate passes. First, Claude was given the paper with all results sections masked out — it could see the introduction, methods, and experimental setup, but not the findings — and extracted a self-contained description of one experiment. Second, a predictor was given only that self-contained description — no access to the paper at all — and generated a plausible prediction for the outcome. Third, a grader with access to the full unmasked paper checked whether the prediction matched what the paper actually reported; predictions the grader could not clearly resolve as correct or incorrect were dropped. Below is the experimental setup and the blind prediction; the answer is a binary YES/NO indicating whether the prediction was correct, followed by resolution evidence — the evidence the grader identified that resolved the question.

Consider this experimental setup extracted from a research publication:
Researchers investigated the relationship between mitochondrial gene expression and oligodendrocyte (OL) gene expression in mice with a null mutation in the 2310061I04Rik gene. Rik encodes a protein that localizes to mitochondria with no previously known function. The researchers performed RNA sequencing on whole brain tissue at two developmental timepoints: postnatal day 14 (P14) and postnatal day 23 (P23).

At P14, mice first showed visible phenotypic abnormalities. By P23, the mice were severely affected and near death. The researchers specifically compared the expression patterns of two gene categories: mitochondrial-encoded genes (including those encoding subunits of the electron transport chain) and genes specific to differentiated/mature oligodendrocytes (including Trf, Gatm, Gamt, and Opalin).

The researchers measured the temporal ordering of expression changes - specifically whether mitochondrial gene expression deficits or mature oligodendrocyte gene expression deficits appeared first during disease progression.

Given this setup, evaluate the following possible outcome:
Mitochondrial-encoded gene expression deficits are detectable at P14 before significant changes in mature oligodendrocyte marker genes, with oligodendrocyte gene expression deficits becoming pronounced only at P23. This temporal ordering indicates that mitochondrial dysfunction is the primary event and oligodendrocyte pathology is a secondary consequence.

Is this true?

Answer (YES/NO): YES